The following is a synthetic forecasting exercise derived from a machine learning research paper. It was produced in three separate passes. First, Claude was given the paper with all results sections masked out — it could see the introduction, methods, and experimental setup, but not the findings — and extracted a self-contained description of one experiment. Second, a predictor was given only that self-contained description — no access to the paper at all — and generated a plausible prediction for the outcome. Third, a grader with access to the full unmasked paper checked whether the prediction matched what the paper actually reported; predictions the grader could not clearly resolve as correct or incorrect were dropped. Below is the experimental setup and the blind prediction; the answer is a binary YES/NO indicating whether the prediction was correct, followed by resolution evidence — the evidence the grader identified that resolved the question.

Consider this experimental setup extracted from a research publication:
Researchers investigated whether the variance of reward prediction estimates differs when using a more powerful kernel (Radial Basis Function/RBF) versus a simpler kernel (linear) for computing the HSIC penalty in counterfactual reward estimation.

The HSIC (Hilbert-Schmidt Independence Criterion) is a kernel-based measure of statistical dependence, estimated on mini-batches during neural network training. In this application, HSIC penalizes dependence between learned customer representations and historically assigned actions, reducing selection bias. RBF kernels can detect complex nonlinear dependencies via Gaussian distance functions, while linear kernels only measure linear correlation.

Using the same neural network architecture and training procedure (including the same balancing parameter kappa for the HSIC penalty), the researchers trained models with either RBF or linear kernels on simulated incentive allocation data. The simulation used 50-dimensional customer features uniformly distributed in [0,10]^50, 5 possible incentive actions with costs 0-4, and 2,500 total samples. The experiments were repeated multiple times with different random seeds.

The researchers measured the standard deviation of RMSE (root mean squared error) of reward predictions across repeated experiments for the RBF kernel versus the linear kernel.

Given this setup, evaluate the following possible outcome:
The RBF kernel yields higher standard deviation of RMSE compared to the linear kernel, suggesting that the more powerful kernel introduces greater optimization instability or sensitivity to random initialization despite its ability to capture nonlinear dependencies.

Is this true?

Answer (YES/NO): YES